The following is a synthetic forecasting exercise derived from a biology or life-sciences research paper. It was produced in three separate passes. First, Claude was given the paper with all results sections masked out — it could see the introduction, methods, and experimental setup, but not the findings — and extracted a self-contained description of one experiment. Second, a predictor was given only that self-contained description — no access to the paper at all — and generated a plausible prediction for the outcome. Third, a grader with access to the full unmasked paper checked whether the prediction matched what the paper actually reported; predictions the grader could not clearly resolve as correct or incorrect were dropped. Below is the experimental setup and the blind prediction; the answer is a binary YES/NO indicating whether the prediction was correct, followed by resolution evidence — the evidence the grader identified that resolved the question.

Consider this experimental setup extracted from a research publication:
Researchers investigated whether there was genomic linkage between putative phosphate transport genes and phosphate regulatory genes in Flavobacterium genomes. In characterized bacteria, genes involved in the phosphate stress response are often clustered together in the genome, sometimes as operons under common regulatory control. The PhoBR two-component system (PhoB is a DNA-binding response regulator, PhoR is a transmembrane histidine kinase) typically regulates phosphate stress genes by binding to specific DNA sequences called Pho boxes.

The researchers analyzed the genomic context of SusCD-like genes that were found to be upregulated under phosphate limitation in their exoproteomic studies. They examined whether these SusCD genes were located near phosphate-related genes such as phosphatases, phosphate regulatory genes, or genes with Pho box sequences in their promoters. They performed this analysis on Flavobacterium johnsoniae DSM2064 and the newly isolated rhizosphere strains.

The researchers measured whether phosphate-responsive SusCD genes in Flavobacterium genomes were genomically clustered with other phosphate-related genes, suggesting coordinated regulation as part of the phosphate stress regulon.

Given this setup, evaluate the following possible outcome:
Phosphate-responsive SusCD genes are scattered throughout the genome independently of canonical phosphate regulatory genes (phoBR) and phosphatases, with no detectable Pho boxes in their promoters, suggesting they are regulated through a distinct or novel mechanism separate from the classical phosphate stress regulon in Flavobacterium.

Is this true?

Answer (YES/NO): NO